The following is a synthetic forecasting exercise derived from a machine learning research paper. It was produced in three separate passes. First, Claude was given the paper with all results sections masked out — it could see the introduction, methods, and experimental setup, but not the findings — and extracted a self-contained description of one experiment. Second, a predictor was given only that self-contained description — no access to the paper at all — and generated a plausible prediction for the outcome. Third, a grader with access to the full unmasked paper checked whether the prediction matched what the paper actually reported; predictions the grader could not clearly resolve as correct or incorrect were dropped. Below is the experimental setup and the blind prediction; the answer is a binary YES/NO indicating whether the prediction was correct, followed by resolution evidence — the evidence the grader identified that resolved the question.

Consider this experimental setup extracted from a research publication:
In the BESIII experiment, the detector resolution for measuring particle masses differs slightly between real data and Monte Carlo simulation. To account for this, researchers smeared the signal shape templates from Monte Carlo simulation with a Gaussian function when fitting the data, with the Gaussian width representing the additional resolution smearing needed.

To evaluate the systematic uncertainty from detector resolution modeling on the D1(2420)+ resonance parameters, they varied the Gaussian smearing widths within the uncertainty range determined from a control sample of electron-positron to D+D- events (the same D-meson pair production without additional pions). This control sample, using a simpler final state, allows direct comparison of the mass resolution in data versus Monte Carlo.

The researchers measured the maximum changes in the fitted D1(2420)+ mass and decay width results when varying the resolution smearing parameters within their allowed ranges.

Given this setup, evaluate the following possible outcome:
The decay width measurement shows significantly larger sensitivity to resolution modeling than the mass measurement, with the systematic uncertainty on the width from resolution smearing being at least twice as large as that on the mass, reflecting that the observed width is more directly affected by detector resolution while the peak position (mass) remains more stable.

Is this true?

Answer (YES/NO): YES